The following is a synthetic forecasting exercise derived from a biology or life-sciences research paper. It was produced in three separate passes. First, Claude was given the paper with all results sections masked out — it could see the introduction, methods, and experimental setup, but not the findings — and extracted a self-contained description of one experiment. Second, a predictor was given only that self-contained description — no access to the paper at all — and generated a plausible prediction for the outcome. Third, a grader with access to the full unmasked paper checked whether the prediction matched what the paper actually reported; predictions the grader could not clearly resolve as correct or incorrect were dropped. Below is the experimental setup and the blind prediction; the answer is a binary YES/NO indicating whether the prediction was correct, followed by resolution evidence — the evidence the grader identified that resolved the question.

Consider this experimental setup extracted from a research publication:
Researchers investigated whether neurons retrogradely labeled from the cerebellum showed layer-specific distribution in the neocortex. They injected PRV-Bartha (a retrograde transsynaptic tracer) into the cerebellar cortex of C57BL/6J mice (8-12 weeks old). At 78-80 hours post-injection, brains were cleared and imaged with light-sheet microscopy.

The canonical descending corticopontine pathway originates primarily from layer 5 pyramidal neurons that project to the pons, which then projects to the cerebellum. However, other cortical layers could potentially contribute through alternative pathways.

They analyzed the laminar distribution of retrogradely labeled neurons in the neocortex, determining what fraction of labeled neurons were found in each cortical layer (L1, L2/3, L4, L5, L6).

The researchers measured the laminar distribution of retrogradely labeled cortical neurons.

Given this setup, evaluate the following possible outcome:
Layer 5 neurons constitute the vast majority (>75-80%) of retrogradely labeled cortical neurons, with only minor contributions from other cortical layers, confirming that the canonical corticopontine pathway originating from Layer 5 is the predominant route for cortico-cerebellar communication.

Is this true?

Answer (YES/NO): NO